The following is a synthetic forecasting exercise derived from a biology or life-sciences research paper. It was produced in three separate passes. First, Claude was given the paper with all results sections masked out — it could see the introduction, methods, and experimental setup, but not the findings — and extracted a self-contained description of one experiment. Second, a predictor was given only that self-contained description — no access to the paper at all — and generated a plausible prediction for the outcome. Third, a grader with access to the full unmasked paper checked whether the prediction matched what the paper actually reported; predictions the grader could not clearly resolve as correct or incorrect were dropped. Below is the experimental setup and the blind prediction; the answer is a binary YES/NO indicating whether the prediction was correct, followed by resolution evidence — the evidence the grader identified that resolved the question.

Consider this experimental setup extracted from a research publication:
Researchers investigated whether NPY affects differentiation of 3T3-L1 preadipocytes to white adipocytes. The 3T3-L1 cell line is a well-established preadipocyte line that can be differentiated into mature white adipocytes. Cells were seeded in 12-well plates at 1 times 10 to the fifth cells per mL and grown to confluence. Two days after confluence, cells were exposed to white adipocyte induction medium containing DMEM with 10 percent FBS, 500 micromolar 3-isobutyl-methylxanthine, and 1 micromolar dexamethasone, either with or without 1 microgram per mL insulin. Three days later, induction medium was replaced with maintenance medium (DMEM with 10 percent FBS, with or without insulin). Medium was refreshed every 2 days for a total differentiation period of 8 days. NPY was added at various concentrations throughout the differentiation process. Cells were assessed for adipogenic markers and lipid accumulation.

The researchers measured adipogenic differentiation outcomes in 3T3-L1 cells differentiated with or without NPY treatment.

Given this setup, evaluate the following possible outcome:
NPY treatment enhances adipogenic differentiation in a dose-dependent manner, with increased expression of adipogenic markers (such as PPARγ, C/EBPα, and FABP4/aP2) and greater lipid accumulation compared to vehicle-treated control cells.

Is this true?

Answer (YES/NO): NO